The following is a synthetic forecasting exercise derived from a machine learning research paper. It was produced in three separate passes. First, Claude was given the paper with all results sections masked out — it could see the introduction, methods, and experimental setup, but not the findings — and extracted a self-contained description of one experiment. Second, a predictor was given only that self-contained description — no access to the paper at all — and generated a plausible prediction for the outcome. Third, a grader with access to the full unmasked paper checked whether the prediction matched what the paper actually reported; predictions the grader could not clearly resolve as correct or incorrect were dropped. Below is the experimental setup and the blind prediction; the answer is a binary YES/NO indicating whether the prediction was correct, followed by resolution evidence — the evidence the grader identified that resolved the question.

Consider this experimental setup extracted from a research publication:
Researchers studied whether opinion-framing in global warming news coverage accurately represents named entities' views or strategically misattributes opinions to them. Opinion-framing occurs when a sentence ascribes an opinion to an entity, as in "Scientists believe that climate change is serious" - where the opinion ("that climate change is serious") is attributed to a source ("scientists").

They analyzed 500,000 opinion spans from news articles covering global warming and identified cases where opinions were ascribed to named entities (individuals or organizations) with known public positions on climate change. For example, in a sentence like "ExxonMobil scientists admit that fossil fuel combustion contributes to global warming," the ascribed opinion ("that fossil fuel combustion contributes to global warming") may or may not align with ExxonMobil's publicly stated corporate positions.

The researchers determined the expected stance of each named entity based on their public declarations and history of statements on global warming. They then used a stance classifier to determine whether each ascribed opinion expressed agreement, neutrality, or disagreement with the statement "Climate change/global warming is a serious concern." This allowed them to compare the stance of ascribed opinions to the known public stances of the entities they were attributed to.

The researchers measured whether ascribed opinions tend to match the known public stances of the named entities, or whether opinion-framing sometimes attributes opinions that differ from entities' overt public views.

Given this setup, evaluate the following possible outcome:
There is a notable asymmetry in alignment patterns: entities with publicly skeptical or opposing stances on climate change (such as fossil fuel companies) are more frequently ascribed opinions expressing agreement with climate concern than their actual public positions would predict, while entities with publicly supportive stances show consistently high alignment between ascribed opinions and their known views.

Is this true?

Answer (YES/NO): NO